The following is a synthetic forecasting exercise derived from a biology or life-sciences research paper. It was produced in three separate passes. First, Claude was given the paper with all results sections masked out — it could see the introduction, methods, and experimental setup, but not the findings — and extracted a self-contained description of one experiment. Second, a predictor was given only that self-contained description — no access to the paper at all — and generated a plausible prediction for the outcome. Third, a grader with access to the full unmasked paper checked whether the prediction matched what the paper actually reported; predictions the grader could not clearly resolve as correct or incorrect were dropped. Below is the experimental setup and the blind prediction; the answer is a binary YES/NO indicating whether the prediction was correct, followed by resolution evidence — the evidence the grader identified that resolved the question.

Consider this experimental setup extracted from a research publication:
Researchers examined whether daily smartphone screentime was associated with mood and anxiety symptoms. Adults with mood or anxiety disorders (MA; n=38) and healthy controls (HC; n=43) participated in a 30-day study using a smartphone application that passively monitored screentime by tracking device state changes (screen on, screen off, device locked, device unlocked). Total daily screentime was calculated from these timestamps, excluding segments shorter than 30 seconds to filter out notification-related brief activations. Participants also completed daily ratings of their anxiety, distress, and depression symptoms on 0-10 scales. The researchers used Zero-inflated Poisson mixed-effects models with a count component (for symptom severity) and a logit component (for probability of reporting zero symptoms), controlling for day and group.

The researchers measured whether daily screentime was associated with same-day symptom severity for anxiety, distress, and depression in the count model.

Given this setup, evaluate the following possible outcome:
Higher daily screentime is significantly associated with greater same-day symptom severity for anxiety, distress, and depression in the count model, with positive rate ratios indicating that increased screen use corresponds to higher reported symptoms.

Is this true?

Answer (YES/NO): NO